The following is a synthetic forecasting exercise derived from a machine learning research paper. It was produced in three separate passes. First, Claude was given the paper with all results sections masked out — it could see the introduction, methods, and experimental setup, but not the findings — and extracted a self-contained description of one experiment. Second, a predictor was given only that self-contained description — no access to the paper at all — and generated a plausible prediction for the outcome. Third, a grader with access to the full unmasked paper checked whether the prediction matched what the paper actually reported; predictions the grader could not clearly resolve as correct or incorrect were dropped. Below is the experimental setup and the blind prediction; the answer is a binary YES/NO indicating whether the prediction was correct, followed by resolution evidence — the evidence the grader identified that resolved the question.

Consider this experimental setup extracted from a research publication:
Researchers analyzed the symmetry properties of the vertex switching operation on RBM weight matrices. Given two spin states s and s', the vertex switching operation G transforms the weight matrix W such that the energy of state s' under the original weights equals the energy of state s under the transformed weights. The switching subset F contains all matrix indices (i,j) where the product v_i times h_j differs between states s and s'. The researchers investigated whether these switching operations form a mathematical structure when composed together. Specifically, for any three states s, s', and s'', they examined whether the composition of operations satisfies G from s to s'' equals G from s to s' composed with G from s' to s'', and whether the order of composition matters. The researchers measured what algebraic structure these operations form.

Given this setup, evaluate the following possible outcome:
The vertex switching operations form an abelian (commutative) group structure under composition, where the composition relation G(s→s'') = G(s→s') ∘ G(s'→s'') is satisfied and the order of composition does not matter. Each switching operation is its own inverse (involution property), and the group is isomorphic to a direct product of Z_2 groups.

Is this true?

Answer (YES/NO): YES